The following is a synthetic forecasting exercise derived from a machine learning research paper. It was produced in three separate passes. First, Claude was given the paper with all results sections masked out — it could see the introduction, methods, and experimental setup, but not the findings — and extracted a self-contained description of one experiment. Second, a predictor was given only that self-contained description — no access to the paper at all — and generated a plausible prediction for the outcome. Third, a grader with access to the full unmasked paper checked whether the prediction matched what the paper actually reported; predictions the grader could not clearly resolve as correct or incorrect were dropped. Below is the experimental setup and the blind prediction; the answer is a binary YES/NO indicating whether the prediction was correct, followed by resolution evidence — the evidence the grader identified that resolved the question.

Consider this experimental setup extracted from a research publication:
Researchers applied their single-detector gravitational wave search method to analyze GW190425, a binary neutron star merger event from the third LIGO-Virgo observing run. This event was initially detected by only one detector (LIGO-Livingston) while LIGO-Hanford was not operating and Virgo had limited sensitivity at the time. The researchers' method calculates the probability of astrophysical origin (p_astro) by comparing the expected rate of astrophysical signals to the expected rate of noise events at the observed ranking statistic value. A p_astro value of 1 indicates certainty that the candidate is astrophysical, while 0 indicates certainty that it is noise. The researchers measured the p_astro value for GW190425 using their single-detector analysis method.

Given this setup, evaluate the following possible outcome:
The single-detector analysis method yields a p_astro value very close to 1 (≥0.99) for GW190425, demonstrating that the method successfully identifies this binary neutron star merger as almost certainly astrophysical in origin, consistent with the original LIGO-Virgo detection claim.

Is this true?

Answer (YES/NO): NO